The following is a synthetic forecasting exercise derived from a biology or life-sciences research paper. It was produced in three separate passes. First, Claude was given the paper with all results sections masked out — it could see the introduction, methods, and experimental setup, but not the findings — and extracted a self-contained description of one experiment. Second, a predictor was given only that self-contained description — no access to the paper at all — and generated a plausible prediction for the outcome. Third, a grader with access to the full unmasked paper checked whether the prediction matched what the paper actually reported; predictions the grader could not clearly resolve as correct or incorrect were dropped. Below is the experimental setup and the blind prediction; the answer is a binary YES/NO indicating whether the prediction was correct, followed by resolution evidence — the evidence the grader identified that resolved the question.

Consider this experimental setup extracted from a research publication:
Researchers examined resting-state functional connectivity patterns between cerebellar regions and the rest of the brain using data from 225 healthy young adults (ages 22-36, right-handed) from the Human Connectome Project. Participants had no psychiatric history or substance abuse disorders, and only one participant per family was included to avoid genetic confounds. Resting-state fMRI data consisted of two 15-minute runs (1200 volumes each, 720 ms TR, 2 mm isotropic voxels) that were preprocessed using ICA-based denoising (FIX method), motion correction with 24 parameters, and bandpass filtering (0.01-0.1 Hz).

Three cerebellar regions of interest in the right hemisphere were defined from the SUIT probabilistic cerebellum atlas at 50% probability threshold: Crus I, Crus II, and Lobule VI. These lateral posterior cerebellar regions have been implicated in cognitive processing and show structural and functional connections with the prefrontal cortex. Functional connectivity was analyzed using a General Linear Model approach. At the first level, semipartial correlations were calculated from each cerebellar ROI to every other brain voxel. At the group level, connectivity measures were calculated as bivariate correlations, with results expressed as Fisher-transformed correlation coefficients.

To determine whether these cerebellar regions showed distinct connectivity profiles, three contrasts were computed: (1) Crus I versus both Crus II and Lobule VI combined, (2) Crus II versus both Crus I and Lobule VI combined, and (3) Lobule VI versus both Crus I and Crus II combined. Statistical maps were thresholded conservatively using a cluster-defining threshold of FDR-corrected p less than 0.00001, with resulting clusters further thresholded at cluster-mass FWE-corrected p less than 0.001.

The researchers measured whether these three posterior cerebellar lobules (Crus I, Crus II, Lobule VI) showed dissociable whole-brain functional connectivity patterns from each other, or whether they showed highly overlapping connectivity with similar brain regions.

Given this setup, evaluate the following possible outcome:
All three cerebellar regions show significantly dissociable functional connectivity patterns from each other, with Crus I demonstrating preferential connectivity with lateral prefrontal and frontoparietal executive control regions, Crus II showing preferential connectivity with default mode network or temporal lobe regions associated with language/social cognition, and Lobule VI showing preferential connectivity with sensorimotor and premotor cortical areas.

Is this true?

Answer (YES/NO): NO